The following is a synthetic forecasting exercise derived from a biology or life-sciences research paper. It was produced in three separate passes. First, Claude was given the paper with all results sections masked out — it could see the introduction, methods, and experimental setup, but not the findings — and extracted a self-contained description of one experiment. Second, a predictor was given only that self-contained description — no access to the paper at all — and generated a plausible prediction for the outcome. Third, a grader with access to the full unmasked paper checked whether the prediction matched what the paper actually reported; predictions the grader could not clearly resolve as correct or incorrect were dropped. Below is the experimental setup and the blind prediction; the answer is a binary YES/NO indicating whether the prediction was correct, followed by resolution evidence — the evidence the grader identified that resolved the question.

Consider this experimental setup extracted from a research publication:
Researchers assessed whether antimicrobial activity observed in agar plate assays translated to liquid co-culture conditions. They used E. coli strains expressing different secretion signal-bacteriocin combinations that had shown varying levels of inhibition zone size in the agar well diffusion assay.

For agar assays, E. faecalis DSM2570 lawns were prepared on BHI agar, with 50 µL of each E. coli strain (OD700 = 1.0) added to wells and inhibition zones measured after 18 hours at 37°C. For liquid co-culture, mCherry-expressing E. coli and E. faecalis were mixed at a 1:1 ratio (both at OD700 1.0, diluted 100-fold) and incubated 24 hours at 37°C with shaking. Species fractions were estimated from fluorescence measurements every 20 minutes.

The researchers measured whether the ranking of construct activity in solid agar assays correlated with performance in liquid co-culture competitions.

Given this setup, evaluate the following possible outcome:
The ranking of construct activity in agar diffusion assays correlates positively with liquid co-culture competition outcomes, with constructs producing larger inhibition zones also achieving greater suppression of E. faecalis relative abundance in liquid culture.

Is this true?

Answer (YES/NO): NO